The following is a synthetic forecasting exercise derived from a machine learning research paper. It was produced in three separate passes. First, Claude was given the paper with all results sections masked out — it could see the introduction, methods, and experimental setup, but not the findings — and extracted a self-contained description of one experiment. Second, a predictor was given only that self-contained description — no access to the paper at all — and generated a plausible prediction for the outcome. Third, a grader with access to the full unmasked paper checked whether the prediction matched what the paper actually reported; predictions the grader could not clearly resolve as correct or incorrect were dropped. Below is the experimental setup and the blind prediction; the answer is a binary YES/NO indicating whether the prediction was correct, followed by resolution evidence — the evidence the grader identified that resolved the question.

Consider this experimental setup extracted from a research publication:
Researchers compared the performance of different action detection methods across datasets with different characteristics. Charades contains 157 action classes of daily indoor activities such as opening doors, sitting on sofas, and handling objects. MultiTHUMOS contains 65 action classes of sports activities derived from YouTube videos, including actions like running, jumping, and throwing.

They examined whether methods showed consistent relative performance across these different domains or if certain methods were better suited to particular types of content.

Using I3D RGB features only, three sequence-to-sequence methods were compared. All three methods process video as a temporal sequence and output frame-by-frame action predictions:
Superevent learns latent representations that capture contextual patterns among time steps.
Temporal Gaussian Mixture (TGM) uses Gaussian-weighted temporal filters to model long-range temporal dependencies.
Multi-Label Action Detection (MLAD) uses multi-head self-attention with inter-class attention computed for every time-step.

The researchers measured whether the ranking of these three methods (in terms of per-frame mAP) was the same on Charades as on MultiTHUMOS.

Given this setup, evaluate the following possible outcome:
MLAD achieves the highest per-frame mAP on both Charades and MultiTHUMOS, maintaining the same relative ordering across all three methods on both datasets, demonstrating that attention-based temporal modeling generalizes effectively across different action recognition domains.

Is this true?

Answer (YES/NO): NO